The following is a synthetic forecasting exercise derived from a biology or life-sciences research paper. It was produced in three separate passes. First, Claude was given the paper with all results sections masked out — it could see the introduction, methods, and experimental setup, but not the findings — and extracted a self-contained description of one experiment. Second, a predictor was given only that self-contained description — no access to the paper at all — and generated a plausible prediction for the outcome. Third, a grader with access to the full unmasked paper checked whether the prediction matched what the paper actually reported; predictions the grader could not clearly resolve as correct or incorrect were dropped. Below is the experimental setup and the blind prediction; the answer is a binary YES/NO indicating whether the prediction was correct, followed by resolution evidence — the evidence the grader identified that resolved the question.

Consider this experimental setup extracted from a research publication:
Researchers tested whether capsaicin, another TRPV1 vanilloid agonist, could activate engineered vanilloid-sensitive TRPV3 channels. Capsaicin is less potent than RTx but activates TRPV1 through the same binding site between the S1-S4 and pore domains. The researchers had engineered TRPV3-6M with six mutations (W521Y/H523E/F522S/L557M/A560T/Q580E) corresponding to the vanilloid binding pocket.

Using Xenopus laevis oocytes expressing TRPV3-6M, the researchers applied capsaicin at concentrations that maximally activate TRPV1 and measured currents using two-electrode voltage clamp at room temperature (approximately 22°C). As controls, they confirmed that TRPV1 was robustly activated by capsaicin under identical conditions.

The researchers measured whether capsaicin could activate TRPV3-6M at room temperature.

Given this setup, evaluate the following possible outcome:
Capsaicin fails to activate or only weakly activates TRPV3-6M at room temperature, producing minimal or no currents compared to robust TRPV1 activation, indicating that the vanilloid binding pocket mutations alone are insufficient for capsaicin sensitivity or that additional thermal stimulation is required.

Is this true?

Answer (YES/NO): YES